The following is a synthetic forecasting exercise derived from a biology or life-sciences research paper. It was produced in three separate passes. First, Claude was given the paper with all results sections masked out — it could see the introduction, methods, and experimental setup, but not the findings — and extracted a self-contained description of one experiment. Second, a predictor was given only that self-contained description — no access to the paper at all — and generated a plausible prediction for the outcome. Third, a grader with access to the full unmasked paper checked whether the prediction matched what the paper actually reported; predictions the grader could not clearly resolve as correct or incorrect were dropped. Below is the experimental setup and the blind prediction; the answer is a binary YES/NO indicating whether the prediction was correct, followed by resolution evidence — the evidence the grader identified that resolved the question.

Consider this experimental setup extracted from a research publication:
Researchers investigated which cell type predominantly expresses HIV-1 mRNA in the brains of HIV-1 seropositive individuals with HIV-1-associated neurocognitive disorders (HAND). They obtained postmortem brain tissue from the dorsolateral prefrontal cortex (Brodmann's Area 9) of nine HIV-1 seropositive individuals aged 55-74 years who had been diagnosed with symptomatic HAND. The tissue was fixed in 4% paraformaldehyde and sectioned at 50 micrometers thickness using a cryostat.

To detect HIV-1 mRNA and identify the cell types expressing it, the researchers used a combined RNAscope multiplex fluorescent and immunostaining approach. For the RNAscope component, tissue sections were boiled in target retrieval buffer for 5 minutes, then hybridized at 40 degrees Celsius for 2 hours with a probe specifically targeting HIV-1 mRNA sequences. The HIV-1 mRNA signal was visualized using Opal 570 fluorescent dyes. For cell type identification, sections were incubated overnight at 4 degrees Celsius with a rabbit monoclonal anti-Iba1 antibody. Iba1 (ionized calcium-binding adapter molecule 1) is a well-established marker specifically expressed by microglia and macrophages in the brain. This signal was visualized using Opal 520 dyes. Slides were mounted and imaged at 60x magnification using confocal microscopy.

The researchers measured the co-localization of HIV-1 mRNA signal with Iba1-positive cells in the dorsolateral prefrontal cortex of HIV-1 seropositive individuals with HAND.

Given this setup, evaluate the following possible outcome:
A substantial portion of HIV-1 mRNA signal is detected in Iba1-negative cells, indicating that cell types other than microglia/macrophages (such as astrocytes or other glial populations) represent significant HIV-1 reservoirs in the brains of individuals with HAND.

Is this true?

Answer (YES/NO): NO